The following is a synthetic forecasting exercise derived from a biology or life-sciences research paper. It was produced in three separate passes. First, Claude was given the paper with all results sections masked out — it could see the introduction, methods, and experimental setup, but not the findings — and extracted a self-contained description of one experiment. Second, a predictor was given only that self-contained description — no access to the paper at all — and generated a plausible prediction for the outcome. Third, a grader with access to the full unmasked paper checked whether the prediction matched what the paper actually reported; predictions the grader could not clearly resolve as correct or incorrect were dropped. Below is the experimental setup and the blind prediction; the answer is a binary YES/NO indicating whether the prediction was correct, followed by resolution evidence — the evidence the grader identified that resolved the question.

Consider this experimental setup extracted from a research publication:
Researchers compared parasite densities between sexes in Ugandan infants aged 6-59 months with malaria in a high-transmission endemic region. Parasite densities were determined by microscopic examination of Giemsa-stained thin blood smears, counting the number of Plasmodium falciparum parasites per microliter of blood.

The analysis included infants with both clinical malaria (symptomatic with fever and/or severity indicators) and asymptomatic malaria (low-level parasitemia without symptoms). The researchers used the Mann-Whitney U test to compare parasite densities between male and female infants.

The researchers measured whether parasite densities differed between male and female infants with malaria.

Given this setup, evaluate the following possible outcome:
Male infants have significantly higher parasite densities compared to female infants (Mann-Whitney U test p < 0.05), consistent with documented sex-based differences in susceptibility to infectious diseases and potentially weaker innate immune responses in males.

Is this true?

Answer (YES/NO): NO